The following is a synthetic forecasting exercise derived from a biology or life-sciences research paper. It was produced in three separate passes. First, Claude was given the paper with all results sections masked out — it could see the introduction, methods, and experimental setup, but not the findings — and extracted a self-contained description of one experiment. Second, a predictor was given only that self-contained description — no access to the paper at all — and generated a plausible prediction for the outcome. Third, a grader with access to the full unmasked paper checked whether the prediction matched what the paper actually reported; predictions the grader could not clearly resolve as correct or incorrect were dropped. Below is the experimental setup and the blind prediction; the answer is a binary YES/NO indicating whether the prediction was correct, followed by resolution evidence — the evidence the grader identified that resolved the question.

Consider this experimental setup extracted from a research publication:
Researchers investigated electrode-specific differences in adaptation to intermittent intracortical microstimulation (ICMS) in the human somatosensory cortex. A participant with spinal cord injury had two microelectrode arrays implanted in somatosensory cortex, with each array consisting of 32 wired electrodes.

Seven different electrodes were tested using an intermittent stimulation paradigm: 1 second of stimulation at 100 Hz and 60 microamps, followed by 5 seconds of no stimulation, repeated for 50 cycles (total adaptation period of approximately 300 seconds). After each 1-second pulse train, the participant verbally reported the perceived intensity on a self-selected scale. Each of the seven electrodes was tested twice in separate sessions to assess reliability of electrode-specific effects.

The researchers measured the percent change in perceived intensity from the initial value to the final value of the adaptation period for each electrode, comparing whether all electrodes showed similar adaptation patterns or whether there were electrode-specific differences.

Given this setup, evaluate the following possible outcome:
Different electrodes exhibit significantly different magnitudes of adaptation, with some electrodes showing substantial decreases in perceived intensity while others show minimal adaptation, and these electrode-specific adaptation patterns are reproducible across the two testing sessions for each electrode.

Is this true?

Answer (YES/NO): YES